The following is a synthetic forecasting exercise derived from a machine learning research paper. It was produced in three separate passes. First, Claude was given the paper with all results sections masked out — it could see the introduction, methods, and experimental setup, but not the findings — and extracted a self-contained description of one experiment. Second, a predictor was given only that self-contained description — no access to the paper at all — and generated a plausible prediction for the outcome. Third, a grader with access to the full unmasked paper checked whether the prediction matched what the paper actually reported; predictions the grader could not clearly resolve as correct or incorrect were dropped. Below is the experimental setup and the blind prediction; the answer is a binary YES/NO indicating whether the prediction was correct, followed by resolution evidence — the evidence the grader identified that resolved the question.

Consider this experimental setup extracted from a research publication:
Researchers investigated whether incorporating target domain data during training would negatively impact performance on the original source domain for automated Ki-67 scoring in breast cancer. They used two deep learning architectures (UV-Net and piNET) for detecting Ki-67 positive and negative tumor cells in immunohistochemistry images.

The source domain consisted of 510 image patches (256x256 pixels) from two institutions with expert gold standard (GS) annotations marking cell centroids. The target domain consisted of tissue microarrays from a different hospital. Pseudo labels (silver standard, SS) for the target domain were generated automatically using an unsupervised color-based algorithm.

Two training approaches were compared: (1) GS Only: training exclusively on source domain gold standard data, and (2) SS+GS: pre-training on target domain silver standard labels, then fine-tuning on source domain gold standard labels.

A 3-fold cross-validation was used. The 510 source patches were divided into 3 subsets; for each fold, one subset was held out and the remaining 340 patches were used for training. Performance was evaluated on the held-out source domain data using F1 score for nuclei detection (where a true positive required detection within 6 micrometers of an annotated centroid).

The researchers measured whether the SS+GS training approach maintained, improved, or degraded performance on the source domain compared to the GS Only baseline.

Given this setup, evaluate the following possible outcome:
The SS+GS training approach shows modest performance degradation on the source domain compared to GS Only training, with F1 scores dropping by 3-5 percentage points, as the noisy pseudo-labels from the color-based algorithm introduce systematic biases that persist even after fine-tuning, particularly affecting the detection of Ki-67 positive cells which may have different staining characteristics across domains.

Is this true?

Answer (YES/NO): NO